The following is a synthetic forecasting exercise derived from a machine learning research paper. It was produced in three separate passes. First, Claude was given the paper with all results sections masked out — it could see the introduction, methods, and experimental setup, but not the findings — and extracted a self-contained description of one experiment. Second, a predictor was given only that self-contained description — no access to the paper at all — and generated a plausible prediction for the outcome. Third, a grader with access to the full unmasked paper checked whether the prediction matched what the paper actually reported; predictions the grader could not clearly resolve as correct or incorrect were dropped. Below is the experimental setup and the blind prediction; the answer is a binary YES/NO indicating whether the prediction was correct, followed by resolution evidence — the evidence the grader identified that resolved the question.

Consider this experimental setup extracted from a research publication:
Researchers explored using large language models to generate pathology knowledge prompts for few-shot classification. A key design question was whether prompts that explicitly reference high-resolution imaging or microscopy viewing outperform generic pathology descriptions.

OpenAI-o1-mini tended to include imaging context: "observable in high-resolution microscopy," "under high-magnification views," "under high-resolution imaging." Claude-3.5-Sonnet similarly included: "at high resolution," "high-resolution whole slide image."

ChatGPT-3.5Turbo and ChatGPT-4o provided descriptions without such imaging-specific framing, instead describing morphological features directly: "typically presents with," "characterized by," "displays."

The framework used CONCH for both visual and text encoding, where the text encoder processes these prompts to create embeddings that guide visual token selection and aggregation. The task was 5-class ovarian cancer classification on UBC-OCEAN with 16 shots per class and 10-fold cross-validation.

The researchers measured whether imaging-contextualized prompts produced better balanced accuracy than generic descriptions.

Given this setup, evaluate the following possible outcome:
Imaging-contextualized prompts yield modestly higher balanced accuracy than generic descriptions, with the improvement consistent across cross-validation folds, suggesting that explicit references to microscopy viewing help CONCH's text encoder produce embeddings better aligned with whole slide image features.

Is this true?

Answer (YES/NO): NO